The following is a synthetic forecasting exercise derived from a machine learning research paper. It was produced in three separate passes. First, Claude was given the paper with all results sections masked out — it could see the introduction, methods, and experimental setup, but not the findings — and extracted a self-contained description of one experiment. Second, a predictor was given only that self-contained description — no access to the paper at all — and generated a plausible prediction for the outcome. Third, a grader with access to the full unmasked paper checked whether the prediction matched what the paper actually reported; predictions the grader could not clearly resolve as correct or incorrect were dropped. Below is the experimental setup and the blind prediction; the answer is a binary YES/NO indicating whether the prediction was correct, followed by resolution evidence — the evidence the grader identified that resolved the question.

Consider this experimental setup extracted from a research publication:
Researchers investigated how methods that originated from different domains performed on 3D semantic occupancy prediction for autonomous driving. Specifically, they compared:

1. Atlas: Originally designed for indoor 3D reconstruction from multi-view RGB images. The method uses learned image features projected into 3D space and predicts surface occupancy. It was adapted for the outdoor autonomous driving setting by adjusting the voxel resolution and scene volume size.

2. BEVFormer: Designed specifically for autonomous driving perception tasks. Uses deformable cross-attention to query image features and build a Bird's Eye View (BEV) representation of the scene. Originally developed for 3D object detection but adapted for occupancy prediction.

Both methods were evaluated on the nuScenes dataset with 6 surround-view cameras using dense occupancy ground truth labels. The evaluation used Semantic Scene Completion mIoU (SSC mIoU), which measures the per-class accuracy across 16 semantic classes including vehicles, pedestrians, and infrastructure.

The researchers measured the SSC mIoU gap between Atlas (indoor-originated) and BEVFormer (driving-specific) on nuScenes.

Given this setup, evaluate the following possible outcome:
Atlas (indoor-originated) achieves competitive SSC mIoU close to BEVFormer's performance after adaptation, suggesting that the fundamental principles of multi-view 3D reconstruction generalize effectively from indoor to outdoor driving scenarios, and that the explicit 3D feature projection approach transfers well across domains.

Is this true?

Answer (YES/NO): YES